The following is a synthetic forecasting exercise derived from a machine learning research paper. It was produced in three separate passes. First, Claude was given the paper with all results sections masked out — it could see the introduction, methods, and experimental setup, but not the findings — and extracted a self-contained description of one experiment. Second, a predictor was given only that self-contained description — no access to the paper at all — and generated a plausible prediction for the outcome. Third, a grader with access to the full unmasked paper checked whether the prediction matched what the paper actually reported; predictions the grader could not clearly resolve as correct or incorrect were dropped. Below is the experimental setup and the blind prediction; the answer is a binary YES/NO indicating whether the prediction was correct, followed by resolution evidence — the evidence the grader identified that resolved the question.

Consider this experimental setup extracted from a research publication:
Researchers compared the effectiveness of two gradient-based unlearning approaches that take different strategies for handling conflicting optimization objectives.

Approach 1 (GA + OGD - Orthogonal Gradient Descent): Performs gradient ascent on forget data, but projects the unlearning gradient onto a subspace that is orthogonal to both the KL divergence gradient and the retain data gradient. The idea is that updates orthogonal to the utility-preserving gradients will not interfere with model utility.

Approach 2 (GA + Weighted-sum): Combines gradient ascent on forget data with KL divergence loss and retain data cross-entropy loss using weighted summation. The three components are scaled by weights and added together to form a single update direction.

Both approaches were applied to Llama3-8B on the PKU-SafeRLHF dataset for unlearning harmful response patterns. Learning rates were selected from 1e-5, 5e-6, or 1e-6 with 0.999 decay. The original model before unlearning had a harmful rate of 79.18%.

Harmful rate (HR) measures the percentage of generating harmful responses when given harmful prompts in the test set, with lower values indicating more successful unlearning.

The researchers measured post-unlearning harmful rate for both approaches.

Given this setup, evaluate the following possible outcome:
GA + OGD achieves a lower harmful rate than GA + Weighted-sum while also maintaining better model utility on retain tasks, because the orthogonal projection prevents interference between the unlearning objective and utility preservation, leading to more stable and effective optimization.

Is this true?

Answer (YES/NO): NO